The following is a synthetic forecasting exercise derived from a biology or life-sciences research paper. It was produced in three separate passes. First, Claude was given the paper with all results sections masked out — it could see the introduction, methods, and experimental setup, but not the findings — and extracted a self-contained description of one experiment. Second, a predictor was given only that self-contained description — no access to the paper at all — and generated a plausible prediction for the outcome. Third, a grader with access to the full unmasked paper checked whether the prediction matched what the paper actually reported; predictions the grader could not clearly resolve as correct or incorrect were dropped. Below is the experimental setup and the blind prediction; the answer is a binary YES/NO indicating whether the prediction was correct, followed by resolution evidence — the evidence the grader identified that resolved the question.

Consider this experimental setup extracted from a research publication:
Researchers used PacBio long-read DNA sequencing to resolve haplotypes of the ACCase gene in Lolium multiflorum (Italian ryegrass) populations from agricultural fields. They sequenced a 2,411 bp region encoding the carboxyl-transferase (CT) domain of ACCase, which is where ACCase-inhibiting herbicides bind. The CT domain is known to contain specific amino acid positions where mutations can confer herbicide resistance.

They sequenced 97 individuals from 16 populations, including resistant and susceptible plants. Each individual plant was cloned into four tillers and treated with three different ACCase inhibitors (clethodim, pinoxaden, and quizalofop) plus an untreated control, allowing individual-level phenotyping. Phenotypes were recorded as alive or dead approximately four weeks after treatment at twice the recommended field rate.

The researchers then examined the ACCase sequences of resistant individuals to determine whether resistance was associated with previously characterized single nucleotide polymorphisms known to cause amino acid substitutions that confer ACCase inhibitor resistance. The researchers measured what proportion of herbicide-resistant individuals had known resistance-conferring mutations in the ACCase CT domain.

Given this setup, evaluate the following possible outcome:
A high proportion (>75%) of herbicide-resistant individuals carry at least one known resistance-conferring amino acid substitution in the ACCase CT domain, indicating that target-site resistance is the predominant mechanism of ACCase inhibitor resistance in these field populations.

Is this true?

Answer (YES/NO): NO